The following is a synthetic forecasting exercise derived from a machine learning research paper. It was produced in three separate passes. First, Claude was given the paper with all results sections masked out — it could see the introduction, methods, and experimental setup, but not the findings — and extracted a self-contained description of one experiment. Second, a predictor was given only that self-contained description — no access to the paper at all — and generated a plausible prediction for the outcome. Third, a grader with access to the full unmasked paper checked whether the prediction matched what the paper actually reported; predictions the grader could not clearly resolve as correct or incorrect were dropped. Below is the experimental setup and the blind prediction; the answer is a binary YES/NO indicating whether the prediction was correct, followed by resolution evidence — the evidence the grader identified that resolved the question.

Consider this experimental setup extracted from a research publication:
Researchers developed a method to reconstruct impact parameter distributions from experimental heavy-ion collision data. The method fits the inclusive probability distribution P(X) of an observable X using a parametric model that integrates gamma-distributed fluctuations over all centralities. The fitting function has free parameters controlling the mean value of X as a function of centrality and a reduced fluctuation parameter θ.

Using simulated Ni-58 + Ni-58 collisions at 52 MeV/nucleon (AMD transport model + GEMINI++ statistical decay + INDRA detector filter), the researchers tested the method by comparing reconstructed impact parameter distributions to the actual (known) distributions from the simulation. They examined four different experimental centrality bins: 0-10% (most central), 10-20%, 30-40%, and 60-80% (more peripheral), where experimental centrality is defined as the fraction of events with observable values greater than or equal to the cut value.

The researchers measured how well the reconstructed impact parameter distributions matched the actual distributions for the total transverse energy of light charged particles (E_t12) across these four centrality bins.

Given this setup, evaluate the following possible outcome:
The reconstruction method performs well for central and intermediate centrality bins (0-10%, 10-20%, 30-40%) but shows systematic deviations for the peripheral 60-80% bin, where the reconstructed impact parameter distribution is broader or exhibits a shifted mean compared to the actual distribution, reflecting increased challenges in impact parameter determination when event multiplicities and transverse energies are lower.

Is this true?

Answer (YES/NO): NO